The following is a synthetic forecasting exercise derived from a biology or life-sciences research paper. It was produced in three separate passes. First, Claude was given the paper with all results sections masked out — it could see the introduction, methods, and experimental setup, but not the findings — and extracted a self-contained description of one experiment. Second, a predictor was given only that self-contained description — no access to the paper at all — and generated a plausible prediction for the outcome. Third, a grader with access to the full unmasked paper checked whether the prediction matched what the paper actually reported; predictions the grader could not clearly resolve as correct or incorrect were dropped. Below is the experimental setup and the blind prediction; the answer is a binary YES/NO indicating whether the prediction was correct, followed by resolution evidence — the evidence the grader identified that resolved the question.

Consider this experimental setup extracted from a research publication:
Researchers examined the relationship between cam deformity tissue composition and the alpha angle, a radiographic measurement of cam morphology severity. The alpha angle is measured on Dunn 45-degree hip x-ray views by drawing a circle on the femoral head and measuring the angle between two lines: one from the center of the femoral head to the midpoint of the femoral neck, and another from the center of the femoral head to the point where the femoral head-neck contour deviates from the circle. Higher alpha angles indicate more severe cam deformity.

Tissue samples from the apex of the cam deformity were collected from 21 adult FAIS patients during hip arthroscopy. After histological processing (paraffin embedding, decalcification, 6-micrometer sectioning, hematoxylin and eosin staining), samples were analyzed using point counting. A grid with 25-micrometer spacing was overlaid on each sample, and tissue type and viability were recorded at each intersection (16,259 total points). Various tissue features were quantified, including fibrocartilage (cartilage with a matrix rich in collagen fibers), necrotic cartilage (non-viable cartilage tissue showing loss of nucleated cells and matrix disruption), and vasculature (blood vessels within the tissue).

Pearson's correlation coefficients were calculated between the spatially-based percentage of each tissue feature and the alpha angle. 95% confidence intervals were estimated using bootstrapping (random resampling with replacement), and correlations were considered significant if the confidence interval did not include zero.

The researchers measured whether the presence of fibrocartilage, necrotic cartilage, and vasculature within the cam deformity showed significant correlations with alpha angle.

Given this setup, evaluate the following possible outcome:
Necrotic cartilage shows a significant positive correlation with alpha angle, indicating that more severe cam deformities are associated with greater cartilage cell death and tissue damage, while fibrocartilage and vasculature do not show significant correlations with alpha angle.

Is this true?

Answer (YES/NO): NO